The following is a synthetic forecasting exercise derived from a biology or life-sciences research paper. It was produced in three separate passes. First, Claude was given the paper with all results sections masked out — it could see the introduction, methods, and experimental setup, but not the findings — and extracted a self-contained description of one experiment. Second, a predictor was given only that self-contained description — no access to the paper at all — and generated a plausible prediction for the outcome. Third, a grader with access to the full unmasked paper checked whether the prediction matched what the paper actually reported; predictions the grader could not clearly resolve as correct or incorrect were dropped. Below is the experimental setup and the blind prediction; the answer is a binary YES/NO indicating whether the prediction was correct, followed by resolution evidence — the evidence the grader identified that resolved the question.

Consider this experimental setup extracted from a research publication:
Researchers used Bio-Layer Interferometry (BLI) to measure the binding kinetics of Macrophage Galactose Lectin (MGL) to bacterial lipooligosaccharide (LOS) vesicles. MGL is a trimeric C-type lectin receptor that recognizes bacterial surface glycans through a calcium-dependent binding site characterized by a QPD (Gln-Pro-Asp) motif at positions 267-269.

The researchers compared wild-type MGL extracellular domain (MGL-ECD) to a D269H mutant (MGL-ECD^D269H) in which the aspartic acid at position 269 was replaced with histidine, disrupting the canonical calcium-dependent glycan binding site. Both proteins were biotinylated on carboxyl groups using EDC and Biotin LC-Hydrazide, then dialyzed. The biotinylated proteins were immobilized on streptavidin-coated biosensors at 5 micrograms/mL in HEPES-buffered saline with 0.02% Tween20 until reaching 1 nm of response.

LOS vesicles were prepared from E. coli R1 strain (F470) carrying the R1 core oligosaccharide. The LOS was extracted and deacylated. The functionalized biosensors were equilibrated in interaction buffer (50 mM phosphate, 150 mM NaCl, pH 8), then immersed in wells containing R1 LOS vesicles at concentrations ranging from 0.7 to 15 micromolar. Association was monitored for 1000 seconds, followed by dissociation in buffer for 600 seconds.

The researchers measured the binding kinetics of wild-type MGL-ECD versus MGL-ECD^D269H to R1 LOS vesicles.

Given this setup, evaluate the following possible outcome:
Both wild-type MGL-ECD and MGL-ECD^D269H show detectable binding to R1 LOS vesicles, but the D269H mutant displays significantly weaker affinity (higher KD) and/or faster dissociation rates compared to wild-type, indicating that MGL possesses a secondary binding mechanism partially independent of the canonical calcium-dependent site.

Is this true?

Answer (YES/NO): NO